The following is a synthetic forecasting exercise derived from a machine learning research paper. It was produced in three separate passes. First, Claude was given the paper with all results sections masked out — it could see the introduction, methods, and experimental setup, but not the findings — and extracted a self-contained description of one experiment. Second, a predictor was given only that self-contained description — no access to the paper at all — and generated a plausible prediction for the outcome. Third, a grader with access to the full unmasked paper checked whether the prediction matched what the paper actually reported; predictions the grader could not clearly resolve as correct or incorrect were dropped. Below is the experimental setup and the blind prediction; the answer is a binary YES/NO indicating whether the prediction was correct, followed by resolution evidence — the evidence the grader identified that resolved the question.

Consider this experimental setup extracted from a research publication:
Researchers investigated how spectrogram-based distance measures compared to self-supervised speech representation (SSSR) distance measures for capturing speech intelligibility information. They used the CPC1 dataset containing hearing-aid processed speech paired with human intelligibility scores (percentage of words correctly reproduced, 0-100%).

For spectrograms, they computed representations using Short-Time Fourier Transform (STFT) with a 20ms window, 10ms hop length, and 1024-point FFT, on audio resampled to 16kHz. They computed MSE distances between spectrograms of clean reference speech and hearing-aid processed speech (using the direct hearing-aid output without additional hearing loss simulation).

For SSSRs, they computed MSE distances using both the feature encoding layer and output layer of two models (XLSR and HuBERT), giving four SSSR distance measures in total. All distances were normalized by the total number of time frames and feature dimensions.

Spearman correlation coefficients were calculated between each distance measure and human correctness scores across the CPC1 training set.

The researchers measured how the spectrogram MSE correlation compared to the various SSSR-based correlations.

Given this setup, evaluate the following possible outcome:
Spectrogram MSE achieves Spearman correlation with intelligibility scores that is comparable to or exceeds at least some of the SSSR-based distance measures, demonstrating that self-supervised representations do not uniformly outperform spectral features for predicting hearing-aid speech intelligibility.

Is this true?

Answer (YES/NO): YES